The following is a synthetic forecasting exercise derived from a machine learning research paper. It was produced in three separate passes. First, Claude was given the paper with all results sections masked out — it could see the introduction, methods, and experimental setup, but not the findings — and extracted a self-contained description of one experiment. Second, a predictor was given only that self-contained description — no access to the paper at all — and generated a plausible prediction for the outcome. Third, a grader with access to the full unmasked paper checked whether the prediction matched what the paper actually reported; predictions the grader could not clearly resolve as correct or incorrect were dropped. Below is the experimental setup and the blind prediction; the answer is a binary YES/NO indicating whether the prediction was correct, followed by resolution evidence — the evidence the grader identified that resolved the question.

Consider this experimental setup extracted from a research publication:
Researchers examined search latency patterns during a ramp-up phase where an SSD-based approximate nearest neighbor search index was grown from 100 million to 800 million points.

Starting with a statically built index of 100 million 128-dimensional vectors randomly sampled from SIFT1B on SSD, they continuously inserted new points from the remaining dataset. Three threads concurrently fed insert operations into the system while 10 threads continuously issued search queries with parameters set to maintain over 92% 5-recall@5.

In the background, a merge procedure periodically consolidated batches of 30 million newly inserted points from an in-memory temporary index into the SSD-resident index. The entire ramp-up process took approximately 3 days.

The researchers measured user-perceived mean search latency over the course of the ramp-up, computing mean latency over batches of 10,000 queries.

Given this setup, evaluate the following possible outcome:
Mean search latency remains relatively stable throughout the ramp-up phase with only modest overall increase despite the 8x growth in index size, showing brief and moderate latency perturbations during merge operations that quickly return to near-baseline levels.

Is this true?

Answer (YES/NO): NO